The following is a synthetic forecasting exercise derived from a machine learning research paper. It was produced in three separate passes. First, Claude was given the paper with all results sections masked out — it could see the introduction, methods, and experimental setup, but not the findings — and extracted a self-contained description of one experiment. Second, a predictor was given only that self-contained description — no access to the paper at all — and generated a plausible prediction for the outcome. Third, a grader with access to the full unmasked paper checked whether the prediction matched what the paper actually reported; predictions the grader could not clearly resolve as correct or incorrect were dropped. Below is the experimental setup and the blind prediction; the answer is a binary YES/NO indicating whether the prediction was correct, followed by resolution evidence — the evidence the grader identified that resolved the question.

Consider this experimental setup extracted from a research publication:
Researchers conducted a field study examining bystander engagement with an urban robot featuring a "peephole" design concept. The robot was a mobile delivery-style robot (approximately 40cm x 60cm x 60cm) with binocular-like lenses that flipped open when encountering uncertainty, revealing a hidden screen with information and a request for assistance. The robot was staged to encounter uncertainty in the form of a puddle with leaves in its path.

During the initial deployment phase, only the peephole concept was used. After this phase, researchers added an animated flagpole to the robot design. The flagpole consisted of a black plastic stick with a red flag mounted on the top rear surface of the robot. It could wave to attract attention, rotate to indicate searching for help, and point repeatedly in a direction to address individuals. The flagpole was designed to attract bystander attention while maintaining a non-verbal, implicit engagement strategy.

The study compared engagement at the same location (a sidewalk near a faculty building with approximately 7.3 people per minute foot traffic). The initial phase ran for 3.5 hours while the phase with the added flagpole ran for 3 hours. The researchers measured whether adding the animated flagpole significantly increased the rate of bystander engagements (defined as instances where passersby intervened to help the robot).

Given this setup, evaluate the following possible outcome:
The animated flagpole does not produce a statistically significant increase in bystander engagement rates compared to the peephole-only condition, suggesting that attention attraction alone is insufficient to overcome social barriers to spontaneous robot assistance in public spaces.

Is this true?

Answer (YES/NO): YES